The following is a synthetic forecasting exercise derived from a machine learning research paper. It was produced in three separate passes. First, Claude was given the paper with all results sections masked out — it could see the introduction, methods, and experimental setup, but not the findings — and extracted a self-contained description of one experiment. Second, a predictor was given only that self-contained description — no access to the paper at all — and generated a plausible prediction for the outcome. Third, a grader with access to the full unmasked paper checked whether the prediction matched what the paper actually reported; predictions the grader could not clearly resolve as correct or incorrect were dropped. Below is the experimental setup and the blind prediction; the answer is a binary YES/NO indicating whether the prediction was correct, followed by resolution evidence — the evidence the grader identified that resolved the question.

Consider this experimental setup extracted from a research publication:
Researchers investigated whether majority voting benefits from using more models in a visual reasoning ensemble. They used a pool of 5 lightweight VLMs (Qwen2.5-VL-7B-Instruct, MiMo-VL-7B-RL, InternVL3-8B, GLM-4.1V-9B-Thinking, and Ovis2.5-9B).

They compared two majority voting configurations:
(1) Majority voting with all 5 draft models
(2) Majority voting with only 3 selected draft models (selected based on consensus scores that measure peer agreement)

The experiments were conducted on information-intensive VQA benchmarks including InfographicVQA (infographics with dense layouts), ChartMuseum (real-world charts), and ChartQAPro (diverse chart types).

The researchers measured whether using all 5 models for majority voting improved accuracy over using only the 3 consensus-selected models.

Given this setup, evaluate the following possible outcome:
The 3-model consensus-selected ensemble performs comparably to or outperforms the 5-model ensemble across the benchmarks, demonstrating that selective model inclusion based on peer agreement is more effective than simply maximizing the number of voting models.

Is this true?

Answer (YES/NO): YES